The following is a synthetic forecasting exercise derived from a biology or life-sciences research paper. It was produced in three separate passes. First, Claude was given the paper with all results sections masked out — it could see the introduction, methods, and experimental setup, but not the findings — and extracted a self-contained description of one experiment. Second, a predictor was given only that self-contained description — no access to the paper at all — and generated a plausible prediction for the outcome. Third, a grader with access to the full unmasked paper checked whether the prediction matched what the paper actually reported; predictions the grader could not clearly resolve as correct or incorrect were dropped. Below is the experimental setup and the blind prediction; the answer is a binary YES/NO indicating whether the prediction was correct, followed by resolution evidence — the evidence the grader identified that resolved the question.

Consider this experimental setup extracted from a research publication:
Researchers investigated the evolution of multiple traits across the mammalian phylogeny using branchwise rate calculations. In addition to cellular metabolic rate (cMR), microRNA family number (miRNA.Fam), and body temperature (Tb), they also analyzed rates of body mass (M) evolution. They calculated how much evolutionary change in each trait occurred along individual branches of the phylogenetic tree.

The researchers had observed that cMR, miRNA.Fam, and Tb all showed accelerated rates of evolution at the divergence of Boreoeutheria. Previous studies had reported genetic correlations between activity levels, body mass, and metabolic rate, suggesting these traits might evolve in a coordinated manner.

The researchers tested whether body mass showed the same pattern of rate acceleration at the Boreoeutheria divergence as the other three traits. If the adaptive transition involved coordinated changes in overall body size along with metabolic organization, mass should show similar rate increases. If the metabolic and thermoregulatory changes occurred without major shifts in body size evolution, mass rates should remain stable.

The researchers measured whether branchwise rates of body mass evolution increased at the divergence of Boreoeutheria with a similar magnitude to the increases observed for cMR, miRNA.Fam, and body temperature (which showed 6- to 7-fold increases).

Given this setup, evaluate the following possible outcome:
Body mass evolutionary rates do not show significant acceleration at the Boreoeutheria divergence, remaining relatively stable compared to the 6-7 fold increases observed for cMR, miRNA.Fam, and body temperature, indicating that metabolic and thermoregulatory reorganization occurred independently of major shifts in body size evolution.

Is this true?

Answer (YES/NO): YES